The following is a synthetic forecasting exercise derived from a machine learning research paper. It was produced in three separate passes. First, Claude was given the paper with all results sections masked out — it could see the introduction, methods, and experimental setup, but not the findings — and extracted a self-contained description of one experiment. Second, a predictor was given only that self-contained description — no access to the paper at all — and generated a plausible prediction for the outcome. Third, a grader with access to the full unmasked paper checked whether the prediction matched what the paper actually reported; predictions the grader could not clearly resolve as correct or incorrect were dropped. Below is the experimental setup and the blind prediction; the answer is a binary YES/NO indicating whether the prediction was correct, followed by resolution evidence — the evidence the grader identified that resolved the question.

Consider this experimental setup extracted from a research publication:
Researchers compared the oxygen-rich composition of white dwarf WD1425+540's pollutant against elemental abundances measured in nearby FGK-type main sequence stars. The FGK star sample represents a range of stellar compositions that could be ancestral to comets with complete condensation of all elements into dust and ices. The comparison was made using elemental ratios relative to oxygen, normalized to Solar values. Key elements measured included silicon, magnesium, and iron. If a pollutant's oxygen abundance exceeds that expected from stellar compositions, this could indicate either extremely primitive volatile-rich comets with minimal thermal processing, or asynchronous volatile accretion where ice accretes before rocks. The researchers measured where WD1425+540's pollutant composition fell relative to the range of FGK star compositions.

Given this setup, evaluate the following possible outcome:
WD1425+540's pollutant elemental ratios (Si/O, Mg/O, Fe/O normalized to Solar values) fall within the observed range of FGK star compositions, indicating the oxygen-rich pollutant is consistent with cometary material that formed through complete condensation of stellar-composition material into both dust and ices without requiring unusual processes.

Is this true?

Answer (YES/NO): NO